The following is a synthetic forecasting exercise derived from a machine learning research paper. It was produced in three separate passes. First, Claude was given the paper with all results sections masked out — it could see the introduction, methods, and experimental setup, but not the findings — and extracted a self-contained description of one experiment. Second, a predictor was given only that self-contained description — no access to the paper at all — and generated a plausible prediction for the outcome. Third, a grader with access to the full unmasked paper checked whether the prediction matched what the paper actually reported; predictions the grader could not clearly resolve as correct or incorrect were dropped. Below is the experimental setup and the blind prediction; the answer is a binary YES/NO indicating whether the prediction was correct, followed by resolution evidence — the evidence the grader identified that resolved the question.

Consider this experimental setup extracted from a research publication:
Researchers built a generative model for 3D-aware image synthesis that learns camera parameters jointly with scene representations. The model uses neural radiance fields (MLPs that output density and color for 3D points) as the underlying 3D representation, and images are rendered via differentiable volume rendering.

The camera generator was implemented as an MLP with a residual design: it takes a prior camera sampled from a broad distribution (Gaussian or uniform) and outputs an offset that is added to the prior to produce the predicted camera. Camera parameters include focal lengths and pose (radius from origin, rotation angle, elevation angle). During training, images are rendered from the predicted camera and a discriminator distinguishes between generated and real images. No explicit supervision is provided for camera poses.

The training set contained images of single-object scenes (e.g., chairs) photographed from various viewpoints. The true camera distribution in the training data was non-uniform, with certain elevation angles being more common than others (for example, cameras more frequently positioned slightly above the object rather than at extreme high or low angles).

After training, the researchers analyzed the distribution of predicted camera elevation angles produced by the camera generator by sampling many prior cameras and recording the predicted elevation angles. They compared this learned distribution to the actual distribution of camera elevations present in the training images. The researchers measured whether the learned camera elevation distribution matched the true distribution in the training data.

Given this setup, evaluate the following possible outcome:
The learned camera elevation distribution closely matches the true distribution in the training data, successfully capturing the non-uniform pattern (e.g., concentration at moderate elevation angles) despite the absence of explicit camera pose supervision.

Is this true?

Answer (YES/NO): YES